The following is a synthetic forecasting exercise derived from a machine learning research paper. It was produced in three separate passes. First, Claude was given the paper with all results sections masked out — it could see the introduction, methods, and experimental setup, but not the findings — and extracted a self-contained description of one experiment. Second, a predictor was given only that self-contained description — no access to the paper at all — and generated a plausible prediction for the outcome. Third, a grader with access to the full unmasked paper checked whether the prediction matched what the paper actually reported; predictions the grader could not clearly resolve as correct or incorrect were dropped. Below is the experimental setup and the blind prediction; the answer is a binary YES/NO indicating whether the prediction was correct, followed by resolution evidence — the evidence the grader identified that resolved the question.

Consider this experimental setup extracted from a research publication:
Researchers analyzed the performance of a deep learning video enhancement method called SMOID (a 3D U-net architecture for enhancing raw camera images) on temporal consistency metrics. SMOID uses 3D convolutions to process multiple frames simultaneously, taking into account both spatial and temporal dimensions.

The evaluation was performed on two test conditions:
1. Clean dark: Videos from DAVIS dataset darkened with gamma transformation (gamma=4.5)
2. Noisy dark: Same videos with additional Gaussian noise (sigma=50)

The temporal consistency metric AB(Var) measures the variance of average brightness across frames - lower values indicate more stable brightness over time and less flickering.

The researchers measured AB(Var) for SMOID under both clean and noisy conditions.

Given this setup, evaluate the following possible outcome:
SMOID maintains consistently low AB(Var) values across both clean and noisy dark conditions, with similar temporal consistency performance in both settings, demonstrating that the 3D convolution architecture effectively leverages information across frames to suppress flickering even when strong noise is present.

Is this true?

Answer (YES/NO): NO